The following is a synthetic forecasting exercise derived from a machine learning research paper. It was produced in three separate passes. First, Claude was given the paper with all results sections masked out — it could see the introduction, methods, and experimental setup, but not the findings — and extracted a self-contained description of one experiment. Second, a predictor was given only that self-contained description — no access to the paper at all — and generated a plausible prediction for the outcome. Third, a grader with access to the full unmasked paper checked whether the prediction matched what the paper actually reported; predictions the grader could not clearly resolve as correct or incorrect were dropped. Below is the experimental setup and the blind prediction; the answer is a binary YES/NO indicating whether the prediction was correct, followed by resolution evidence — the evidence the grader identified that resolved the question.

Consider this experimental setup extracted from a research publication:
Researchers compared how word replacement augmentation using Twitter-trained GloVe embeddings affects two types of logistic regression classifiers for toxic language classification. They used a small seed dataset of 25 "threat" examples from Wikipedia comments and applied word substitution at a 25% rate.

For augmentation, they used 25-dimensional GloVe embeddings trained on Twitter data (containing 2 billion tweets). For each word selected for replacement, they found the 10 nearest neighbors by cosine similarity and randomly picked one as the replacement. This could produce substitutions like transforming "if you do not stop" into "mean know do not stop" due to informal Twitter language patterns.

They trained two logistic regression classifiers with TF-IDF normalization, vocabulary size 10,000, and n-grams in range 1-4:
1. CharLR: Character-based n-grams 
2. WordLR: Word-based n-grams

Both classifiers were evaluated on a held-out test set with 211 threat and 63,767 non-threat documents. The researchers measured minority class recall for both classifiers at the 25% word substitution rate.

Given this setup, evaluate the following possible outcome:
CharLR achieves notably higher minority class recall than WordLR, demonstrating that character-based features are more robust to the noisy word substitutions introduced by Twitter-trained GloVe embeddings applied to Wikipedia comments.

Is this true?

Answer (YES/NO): NO